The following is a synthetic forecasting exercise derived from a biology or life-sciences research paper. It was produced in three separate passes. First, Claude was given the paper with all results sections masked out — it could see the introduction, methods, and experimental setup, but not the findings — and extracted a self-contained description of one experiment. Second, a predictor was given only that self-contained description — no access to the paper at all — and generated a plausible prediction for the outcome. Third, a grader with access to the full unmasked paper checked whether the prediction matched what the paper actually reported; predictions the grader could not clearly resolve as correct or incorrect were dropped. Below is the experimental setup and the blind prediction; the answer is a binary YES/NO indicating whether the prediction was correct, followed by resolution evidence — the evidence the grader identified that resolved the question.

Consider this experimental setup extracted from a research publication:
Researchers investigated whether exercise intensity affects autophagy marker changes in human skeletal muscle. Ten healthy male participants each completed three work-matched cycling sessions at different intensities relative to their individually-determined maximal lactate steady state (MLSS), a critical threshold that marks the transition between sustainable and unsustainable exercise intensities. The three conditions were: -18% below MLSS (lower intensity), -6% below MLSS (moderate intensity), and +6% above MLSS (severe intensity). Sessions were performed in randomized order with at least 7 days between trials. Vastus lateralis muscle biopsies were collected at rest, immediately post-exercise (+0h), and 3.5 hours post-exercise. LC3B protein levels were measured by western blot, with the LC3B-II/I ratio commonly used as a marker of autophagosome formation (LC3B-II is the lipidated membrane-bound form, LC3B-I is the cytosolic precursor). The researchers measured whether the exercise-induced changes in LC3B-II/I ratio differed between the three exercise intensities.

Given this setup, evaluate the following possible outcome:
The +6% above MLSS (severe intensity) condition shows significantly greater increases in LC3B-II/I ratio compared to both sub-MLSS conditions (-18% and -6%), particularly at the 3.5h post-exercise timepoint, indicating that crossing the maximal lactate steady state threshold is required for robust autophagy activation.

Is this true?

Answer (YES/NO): NO